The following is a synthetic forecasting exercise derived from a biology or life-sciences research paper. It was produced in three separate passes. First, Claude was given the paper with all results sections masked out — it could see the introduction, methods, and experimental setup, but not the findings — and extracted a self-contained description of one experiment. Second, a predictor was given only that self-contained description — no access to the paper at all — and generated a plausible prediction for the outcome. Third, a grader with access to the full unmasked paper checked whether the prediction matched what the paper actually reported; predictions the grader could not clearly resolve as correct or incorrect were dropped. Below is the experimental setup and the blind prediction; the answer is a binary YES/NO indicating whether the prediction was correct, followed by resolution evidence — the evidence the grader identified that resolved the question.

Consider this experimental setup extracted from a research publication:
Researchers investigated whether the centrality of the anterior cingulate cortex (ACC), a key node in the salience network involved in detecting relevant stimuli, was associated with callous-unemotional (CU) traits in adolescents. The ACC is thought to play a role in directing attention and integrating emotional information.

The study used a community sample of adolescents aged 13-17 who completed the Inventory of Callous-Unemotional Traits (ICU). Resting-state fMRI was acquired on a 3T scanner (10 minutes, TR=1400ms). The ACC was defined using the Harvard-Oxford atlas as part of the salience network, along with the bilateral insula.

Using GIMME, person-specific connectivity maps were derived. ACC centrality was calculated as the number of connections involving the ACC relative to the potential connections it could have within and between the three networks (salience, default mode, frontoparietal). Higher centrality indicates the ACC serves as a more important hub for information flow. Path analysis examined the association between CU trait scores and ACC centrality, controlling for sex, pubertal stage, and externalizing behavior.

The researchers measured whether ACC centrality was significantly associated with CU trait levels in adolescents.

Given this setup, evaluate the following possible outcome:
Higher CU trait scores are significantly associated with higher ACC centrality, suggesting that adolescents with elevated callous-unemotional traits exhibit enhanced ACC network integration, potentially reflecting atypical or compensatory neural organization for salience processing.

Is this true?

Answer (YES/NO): NO